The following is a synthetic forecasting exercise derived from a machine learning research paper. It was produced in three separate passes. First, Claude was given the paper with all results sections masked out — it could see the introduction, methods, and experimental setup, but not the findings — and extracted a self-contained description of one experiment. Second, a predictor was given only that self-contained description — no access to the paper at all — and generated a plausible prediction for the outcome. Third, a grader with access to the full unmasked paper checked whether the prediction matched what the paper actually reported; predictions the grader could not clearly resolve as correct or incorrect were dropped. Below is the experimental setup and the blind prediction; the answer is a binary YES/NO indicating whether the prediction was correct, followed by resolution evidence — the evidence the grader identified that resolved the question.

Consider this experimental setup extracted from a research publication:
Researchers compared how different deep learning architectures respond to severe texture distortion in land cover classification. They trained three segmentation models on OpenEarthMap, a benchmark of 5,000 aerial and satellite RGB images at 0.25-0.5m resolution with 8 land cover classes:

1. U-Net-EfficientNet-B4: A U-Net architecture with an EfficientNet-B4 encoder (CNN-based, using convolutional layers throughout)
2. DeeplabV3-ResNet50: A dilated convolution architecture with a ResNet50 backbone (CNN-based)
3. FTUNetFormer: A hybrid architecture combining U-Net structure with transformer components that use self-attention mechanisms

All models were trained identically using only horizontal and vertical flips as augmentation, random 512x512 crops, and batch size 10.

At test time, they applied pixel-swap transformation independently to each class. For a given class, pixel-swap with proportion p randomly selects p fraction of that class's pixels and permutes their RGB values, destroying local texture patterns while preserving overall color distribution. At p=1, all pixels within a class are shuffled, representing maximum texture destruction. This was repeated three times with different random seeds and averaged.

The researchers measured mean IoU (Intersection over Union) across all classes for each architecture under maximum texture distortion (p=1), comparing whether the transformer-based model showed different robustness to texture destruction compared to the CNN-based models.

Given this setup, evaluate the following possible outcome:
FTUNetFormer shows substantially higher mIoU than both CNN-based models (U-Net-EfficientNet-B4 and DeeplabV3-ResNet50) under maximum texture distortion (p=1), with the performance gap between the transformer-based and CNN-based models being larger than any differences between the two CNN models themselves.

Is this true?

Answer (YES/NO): NO